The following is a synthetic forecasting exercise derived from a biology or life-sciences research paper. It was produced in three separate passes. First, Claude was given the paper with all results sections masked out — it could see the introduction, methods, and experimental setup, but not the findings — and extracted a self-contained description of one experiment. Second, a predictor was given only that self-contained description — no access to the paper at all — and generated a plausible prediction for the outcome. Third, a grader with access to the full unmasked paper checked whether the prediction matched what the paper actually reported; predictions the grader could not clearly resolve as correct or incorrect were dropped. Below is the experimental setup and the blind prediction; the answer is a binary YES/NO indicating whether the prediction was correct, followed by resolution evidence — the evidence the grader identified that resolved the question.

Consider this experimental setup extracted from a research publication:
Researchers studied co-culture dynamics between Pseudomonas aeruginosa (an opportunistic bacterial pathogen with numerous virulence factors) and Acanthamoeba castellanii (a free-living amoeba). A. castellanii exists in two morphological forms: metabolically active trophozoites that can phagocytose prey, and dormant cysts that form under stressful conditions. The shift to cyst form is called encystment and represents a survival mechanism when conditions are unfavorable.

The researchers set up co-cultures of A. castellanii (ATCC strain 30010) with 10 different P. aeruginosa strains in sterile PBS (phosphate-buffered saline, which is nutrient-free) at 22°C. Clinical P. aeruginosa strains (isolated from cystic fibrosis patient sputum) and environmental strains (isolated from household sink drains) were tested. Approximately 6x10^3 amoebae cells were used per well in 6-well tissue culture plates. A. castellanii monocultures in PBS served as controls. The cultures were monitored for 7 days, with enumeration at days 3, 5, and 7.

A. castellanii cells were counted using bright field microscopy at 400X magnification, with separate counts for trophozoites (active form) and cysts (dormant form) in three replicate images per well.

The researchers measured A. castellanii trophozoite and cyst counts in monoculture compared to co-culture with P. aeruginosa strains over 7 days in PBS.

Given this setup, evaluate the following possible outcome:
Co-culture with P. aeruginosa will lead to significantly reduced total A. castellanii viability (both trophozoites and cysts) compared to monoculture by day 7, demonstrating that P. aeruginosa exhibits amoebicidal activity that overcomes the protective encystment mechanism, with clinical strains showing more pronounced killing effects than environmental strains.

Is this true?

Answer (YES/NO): NO